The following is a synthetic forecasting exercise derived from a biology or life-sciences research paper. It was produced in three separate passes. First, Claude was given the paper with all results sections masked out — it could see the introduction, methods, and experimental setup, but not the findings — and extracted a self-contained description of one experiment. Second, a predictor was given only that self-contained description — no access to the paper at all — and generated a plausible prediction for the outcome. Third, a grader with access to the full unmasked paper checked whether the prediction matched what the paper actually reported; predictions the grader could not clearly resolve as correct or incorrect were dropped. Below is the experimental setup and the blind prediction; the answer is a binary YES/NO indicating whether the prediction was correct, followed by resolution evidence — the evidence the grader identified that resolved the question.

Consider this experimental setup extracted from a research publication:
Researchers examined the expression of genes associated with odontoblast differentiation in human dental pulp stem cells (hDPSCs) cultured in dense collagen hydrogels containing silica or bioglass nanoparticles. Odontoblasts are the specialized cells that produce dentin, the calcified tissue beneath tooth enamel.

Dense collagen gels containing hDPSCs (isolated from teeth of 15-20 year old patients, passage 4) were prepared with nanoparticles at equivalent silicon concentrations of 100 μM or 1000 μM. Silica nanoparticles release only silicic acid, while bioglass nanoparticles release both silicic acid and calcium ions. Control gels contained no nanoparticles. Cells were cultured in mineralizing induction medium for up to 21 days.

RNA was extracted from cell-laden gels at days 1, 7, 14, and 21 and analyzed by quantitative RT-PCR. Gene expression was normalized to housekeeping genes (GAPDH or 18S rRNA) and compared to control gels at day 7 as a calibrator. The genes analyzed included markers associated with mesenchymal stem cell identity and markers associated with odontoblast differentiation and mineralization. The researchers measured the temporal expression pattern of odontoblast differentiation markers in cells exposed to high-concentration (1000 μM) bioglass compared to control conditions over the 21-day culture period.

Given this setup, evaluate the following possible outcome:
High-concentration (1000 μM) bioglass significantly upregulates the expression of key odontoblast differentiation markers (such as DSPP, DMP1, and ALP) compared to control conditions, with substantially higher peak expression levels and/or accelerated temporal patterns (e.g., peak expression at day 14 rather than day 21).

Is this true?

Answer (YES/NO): NO